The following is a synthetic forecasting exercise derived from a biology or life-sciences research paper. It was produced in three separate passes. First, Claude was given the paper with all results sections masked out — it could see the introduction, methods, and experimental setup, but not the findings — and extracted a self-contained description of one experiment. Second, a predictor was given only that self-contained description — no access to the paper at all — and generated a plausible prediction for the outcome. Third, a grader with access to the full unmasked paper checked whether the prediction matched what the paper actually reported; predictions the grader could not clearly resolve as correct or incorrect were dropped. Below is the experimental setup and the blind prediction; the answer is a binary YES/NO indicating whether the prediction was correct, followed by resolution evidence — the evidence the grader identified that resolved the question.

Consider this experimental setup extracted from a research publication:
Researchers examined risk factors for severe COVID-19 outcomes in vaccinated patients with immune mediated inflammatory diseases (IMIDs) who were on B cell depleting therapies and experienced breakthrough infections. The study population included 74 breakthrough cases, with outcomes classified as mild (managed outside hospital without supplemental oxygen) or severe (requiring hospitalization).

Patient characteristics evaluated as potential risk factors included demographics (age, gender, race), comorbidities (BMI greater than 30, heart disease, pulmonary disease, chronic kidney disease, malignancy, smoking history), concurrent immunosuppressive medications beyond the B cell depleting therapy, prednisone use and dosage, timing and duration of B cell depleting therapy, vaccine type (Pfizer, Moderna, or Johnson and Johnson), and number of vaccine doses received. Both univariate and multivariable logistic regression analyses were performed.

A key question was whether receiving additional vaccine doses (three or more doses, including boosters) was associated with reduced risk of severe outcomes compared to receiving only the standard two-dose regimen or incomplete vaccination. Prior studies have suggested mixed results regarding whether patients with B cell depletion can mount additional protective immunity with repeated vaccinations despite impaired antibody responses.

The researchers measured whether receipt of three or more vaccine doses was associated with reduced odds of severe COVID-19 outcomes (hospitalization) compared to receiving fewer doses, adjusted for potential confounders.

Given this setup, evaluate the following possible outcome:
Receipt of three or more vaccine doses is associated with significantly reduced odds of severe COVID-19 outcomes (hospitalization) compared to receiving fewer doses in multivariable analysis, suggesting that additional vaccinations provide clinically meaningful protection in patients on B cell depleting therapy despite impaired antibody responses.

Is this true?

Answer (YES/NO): NO